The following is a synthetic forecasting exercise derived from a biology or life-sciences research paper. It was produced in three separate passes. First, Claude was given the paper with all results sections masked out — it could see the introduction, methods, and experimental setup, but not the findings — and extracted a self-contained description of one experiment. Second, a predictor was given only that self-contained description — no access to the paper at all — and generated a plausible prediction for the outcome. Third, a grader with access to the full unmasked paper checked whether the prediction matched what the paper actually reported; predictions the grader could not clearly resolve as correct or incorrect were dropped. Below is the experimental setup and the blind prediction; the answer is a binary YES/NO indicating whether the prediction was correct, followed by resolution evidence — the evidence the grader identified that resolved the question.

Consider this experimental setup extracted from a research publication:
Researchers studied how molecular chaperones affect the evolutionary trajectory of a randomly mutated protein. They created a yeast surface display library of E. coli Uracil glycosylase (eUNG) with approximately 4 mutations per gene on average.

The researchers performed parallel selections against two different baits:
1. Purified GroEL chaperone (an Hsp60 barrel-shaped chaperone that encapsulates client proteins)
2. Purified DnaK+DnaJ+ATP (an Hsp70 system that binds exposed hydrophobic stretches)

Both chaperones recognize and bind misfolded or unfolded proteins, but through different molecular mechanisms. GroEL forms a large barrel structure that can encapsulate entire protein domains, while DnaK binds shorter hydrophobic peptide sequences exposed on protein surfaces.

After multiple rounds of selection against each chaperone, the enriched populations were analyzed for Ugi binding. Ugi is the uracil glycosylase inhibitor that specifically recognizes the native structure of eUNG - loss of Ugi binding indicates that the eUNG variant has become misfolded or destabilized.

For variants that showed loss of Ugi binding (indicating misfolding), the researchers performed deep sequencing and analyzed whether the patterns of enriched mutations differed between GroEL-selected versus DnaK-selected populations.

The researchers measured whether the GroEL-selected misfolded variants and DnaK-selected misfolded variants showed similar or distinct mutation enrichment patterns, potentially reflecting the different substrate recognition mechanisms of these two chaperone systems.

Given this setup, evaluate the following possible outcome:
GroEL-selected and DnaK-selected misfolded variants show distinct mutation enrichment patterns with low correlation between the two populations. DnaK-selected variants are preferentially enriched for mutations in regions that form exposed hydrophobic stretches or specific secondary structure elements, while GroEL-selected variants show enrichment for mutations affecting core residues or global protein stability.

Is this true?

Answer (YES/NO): NO